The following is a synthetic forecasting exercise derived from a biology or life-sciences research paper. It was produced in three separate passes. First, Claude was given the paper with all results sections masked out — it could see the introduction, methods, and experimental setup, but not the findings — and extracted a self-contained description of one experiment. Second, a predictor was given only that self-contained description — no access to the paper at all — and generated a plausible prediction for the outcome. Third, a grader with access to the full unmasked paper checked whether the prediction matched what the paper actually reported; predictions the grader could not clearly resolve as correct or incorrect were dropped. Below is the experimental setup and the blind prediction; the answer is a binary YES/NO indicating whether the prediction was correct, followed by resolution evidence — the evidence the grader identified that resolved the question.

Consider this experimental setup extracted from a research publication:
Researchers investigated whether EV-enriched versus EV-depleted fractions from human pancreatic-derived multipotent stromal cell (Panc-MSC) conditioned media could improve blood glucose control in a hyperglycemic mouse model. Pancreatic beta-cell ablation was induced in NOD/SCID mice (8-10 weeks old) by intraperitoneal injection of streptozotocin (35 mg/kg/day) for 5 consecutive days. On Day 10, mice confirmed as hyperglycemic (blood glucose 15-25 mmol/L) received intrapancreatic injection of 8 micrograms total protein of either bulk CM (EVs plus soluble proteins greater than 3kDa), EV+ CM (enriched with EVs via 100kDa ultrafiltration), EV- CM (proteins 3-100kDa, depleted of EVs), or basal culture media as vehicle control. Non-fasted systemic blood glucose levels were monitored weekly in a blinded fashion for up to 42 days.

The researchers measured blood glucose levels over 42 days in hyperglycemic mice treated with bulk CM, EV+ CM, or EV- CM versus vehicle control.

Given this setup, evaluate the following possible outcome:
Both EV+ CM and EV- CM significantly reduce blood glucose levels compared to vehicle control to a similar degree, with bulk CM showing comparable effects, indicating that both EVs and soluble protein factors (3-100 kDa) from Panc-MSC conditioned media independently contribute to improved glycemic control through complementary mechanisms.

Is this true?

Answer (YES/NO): YES